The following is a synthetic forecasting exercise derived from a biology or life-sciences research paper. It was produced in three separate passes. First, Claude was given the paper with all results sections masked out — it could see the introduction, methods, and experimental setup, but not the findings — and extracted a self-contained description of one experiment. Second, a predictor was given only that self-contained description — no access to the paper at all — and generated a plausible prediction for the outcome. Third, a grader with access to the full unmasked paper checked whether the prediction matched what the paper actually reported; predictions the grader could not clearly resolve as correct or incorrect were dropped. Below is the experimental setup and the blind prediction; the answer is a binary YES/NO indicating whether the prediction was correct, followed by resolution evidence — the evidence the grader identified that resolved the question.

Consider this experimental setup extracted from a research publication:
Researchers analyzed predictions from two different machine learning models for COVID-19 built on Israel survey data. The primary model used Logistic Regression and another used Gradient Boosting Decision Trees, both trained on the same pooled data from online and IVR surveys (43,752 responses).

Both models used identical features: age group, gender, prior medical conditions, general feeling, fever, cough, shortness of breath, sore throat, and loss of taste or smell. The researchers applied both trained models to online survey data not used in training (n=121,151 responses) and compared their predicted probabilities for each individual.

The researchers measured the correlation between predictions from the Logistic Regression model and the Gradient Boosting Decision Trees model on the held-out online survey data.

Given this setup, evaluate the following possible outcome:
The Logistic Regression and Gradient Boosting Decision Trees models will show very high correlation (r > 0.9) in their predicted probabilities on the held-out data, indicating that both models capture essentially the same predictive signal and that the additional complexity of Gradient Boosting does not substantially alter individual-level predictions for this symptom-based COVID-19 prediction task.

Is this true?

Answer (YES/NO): YES